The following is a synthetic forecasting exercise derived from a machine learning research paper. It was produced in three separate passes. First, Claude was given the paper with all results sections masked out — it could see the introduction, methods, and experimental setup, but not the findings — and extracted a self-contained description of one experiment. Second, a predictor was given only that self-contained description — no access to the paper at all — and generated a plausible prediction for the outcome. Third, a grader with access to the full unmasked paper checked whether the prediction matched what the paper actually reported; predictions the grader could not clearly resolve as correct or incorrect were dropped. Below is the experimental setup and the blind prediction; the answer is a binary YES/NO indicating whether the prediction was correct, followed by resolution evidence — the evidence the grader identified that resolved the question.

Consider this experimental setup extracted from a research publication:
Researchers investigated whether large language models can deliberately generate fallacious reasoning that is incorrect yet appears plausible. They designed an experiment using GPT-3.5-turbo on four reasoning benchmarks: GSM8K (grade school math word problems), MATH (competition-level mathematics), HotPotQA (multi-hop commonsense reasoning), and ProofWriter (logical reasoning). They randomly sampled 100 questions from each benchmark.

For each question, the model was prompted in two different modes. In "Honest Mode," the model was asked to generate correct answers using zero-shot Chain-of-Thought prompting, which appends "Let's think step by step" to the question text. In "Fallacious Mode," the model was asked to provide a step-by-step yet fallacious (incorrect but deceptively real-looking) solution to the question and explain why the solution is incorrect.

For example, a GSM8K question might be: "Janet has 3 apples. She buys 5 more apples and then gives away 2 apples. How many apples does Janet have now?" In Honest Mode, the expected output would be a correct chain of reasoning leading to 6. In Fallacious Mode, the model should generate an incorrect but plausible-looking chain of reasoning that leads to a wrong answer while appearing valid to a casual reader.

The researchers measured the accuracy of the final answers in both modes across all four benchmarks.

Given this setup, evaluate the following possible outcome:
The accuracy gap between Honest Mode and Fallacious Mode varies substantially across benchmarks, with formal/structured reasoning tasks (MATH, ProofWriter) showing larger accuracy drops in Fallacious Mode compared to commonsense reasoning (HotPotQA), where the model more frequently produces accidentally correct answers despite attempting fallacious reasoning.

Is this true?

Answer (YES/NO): NO